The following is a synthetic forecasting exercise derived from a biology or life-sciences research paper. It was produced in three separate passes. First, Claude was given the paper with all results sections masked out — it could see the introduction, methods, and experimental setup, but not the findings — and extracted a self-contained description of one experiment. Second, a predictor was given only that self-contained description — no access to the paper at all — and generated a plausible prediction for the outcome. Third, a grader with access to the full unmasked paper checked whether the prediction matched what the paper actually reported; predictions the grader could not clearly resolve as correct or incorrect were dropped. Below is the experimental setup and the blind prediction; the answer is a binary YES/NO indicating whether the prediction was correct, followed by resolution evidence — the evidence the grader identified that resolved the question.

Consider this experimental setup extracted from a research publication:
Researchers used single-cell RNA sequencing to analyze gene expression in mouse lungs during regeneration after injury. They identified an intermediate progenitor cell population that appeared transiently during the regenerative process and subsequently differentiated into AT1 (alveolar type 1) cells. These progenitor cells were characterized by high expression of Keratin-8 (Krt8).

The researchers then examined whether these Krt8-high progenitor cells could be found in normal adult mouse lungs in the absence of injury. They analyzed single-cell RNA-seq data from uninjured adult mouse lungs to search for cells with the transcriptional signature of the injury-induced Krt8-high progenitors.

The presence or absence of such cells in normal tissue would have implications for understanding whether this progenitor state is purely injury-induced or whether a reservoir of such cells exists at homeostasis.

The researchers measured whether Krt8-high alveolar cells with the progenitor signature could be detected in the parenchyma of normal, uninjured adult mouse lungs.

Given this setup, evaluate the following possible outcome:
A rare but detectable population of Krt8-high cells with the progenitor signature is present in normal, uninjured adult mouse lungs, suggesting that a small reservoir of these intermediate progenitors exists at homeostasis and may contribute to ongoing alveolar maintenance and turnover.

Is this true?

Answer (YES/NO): YES